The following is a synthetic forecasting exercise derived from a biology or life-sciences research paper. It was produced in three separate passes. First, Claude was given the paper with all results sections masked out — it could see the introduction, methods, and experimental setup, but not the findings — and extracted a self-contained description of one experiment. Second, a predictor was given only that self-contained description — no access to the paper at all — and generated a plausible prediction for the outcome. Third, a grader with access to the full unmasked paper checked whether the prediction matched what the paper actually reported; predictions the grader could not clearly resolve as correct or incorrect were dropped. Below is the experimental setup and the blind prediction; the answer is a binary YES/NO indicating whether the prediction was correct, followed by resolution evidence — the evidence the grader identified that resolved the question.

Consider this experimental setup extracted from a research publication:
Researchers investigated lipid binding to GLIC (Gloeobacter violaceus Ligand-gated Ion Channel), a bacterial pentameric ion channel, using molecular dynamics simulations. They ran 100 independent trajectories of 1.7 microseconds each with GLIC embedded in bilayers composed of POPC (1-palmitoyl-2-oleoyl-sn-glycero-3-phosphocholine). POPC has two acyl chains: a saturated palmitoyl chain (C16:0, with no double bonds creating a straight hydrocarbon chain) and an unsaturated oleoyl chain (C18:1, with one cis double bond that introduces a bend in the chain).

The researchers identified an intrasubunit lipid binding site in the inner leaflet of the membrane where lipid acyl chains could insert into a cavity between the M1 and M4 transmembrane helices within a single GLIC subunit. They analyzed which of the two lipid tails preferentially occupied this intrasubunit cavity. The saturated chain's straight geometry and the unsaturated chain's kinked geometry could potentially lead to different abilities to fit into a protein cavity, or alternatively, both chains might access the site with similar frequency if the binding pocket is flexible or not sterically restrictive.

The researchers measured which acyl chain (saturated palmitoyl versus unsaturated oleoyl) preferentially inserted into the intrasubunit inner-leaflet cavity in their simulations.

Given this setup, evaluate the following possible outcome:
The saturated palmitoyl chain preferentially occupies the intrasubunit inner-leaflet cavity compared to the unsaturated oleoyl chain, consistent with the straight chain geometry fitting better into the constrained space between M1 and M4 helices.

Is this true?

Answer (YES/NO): NO